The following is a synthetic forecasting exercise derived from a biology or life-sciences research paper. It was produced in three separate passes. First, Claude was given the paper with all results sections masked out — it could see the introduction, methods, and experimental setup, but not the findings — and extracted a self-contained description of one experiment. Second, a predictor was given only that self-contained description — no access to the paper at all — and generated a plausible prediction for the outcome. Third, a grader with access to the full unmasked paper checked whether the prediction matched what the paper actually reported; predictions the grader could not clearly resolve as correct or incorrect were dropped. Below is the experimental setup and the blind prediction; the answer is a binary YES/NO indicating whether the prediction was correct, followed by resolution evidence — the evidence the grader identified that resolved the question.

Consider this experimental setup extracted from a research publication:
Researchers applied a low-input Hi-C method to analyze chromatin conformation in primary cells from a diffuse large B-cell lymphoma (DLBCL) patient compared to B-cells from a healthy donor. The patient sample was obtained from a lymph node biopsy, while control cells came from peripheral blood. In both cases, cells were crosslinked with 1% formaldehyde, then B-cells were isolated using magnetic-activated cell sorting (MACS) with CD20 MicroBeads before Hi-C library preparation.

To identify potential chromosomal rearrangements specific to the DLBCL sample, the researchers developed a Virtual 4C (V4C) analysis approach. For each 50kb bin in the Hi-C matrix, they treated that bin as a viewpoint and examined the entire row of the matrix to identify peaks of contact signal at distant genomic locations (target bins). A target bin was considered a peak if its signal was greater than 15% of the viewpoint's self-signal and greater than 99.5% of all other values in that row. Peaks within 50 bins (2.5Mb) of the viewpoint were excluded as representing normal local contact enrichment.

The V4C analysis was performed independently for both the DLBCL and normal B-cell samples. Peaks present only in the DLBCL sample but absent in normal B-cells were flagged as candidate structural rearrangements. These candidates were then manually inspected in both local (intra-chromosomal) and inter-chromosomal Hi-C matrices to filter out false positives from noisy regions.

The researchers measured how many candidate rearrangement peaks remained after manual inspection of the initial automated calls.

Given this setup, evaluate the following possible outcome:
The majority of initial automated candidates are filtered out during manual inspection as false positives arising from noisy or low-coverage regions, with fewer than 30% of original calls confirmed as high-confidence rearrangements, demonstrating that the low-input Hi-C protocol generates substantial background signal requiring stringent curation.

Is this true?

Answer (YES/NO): YES